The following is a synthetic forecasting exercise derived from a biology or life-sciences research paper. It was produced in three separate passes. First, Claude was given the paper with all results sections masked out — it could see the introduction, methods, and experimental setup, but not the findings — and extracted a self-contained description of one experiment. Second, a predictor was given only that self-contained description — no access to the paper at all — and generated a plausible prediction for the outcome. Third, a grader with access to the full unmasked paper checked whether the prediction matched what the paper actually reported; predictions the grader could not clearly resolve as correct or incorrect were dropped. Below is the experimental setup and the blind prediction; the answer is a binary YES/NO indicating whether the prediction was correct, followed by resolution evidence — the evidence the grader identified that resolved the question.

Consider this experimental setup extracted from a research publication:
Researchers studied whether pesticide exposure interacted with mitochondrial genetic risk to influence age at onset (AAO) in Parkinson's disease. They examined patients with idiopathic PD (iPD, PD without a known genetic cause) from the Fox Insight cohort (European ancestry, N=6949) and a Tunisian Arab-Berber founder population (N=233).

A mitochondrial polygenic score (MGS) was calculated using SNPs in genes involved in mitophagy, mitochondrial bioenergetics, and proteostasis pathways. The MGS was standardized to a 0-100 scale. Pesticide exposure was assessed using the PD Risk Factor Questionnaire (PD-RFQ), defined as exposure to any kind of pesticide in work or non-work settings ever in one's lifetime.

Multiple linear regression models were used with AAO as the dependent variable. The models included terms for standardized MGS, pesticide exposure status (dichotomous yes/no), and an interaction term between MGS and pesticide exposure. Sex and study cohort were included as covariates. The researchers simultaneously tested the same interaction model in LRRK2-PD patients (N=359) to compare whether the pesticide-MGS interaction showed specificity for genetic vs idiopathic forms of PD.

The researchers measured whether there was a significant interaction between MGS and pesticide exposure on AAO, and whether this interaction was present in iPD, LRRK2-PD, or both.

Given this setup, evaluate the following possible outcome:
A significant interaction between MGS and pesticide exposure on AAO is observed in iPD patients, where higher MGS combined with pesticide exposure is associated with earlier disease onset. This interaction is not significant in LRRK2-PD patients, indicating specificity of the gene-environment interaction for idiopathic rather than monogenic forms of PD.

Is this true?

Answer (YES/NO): YES